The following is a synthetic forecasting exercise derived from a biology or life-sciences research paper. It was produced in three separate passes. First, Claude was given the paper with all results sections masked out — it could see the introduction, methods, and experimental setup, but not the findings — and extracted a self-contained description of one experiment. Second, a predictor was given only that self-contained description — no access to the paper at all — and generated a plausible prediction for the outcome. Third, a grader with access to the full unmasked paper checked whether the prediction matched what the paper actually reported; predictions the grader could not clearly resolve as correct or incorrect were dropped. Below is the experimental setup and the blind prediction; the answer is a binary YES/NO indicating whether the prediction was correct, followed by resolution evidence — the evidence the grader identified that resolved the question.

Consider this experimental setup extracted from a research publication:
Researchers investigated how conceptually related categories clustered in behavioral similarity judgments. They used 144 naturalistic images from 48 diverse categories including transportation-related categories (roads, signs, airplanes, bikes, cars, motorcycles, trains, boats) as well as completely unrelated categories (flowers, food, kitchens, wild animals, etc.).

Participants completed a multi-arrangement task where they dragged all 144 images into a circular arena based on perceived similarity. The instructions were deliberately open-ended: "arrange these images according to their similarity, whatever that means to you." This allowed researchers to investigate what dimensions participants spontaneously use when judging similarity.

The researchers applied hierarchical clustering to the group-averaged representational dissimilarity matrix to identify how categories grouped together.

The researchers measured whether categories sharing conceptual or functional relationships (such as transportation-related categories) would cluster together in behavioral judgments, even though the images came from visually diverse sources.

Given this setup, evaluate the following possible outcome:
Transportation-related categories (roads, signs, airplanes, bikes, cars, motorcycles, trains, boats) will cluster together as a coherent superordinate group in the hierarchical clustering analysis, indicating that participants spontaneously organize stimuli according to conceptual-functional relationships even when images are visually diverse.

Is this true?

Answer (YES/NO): YES